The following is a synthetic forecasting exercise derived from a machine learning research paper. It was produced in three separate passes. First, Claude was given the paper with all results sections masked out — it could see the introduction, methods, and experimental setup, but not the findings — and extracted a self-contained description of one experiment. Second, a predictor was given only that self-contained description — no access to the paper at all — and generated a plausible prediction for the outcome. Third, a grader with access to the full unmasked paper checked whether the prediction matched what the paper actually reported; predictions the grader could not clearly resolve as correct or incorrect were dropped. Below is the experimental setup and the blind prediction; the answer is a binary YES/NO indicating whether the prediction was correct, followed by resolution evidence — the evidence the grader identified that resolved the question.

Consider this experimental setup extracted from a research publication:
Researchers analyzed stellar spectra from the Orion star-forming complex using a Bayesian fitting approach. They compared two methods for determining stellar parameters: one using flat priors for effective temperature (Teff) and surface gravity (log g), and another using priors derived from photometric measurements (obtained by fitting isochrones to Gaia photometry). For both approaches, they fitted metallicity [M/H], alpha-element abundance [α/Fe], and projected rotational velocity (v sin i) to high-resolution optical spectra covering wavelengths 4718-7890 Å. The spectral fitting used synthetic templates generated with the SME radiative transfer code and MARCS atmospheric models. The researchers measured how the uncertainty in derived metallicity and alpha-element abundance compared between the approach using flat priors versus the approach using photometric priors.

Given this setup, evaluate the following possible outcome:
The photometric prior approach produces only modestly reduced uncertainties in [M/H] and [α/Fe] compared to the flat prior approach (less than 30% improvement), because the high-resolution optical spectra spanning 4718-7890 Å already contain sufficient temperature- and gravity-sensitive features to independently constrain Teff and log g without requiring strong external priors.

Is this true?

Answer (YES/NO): NO